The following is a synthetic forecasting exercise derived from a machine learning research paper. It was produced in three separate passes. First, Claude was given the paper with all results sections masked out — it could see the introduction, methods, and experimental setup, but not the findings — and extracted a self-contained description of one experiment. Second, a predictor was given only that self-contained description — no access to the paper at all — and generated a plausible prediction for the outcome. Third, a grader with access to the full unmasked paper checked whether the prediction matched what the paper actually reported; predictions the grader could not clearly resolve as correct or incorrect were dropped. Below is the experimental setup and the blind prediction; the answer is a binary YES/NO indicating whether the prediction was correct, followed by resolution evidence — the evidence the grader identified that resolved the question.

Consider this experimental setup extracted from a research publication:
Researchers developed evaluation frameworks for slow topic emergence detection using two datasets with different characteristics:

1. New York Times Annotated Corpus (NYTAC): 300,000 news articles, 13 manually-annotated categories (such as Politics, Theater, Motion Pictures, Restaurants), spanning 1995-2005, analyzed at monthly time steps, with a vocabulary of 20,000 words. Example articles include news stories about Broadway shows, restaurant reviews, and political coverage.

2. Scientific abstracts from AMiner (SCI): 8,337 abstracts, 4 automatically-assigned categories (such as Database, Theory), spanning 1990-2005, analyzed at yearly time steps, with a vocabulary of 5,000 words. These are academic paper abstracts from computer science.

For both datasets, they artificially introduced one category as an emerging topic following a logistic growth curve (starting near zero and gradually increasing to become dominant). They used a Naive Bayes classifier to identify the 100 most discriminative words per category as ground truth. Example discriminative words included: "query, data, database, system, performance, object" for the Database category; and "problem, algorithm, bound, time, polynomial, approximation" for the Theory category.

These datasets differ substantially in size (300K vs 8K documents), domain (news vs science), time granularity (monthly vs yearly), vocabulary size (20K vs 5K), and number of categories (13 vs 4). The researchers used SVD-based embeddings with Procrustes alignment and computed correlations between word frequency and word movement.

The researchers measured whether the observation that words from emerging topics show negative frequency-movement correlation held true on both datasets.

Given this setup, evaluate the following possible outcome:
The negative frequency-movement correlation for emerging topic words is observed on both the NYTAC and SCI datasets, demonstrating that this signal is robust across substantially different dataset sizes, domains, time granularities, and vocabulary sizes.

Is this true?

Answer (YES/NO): YES